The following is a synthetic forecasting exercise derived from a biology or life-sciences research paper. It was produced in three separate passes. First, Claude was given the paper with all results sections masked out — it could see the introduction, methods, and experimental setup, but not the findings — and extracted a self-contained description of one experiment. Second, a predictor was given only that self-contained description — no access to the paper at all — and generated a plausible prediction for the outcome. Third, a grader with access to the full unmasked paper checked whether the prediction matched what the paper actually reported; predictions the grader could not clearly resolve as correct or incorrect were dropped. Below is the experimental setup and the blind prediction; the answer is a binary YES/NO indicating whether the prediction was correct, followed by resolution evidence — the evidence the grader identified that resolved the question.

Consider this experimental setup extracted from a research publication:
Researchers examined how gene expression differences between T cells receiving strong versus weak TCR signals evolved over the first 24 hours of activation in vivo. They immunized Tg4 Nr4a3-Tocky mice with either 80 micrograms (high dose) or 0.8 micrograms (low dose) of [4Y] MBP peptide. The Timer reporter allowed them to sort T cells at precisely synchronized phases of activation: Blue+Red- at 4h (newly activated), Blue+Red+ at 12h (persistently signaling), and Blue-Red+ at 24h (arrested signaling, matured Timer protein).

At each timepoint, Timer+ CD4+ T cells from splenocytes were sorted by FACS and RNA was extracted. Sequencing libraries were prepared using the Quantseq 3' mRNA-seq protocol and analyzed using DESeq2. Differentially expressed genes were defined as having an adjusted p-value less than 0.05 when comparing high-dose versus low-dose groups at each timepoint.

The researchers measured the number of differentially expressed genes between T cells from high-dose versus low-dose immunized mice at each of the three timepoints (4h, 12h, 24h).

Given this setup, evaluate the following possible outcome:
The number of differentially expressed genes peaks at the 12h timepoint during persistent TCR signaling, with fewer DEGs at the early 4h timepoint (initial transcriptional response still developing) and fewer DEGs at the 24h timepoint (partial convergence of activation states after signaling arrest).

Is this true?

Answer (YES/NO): NO